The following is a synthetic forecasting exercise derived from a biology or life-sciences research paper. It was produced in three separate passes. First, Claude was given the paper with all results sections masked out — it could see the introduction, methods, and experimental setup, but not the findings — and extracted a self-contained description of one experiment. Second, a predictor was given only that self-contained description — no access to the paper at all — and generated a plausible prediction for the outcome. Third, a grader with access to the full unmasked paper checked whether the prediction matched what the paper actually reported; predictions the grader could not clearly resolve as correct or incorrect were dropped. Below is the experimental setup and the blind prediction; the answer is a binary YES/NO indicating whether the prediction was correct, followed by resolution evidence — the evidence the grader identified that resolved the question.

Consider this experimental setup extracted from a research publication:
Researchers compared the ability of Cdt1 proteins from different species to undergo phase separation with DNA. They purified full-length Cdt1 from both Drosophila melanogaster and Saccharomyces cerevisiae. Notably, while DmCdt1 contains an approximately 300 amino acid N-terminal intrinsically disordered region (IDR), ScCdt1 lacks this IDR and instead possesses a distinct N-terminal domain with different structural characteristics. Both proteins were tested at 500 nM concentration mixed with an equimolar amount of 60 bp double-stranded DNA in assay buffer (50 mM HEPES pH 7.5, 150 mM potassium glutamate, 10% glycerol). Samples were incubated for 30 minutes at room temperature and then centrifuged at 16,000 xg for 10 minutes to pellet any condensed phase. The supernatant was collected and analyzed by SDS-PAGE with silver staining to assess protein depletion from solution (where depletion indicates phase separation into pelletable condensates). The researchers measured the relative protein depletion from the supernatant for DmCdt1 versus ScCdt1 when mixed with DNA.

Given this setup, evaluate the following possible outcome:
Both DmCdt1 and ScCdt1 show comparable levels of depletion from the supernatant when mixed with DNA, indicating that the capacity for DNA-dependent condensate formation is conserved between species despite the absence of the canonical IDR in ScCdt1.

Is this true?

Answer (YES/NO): NO